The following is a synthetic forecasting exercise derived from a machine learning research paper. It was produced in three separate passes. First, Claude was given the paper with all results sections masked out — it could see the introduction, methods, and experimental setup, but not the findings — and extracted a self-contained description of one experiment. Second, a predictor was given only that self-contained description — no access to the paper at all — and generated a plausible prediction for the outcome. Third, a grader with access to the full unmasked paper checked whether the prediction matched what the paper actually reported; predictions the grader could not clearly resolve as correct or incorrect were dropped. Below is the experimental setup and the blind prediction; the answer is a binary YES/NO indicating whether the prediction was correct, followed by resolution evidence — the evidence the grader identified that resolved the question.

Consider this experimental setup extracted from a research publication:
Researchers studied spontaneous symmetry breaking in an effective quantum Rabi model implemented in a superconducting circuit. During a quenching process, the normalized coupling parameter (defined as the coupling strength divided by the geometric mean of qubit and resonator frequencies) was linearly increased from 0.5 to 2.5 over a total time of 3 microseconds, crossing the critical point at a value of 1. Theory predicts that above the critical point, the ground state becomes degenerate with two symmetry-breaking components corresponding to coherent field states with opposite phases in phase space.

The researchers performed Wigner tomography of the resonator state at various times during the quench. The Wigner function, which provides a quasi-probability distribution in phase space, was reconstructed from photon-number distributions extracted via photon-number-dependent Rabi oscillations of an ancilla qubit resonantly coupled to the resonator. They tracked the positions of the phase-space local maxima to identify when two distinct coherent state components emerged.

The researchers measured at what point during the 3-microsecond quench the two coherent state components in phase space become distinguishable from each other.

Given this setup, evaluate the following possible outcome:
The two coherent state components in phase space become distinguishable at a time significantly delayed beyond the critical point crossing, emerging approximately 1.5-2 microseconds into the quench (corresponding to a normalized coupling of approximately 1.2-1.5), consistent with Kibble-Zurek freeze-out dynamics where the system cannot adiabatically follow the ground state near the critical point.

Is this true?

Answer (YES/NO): NO